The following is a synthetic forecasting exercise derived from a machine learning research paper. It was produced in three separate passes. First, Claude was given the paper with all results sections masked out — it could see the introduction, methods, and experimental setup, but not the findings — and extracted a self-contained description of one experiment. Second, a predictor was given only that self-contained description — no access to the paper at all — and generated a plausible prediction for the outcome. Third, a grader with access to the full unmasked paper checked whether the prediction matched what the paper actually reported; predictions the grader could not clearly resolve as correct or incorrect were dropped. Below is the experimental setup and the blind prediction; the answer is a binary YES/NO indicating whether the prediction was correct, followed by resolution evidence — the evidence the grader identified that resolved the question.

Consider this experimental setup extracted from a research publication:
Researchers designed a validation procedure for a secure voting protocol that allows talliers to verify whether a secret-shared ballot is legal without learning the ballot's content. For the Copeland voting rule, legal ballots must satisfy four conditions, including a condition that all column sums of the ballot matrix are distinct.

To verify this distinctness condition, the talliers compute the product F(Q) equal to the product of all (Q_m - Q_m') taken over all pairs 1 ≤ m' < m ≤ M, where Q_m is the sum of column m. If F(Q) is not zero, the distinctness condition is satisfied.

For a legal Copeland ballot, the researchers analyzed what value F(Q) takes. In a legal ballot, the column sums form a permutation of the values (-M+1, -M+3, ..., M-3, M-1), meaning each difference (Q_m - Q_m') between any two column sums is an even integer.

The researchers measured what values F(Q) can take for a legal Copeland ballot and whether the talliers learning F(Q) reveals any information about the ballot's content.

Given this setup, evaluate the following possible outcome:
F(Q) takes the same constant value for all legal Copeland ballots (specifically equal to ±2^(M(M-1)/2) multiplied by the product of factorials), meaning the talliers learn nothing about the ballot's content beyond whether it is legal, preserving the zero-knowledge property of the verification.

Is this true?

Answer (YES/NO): NO